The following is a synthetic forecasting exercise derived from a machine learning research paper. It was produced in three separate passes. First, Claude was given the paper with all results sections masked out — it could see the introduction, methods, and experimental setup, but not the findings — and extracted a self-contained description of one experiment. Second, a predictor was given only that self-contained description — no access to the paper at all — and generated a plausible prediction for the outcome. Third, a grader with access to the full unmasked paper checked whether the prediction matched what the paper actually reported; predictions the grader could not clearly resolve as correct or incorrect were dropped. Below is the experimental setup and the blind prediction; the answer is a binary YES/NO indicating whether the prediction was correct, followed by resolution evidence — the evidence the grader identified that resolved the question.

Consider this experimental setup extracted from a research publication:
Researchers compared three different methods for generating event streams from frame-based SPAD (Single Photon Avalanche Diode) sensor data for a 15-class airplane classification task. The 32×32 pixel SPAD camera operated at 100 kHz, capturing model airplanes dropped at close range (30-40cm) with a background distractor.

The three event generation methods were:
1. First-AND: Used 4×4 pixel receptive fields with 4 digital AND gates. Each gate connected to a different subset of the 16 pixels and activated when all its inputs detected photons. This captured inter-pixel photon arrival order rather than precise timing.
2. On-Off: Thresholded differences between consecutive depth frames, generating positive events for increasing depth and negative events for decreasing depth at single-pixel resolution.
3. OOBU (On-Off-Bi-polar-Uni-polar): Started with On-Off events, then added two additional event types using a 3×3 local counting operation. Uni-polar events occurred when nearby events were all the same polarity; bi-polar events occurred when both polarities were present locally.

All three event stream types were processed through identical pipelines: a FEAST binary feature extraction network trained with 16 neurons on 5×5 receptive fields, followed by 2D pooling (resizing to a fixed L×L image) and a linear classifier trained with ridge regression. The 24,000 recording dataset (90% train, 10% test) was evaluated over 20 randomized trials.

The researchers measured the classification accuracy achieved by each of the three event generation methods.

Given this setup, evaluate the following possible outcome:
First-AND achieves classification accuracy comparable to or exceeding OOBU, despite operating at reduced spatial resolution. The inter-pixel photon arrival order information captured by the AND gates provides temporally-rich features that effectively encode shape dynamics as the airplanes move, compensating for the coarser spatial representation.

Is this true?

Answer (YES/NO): NO